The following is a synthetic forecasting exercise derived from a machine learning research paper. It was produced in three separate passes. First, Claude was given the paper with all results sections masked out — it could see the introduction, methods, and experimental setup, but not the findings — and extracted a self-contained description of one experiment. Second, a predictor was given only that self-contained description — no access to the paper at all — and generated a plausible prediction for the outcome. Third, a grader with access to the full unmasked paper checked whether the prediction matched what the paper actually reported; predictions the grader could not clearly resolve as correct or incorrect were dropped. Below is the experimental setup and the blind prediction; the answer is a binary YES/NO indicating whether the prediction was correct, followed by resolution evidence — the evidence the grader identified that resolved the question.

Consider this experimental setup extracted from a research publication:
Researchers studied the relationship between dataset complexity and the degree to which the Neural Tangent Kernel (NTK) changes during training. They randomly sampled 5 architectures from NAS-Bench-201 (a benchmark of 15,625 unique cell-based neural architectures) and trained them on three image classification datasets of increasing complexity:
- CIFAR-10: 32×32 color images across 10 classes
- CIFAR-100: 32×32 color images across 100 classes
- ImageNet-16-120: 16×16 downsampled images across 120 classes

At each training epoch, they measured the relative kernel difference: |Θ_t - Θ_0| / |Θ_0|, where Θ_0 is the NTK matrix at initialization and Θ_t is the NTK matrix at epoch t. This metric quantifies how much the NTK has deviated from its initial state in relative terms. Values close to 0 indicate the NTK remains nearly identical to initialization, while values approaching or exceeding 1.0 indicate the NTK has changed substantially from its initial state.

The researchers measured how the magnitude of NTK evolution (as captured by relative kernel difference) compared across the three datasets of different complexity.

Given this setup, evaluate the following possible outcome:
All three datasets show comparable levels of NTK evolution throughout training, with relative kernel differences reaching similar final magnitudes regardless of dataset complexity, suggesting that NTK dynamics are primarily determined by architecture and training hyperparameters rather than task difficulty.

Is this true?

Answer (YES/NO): NO